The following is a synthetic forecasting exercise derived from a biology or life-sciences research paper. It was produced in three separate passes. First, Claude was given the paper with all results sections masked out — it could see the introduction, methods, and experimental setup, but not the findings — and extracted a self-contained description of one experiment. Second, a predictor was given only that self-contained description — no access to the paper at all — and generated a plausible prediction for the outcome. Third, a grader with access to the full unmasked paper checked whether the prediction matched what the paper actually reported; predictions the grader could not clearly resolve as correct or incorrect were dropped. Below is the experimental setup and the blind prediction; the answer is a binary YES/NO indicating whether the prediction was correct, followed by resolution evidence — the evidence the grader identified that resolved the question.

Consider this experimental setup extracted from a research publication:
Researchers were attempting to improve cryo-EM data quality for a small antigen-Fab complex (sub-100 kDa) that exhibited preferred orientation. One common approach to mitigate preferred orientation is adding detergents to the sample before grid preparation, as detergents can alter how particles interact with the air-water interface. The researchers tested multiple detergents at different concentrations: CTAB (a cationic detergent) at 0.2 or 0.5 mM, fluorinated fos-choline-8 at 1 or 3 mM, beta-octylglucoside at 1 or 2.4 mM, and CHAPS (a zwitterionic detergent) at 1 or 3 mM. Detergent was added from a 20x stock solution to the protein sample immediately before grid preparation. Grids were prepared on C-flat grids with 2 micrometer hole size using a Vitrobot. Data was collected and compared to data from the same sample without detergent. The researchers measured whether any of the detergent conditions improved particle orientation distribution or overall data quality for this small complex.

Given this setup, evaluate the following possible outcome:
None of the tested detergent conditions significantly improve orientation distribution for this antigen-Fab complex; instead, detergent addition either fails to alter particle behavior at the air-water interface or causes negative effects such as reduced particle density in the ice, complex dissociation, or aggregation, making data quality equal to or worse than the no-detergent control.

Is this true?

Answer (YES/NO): NO